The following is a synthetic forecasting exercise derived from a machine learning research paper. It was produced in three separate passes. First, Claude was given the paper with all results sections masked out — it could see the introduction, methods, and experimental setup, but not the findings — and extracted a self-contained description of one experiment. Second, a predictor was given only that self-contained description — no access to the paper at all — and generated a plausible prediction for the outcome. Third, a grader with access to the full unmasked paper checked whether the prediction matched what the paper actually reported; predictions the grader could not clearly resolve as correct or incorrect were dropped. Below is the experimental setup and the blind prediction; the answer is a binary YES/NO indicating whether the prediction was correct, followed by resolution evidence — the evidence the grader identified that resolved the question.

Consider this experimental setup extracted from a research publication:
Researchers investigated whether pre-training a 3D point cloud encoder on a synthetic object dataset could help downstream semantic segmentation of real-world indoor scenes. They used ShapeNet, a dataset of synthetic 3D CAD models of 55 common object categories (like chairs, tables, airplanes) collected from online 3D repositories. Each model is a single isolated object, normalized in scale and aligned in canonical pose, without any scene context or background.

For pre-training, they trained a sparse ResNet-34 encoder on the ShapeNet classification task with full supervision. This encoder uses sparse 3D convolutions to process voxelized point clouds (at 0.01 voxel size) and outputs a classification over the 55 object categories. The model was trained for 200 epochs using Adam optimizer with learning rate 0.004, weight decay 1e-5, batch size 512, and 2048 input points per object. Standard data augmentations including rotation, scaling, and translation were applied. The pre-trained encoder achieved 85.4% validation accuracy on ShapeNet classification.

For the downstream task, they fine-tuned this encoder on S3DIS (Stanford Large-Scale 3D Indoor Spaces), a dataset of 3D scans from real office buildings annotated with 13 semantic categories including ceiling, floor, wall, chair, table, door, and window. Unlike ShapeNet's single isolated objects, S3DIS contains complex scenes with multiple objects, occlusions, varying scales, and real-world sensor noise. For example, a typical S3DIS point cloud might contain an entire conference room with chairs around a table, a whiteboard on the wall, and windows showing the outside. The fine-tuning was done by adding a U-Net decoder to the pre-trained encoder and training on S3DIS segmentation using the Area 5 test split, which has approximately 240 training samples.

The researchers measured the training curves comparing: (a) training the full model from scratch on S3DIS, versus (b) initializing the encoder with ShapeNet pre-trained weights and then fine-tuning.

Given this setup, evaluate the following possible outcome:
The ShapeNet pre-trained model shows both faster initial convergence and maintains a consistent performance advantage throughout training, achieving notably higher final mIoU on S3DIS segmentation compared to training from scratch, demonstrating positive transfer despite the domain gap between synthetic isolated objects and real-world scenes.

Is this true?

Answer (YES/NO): NO